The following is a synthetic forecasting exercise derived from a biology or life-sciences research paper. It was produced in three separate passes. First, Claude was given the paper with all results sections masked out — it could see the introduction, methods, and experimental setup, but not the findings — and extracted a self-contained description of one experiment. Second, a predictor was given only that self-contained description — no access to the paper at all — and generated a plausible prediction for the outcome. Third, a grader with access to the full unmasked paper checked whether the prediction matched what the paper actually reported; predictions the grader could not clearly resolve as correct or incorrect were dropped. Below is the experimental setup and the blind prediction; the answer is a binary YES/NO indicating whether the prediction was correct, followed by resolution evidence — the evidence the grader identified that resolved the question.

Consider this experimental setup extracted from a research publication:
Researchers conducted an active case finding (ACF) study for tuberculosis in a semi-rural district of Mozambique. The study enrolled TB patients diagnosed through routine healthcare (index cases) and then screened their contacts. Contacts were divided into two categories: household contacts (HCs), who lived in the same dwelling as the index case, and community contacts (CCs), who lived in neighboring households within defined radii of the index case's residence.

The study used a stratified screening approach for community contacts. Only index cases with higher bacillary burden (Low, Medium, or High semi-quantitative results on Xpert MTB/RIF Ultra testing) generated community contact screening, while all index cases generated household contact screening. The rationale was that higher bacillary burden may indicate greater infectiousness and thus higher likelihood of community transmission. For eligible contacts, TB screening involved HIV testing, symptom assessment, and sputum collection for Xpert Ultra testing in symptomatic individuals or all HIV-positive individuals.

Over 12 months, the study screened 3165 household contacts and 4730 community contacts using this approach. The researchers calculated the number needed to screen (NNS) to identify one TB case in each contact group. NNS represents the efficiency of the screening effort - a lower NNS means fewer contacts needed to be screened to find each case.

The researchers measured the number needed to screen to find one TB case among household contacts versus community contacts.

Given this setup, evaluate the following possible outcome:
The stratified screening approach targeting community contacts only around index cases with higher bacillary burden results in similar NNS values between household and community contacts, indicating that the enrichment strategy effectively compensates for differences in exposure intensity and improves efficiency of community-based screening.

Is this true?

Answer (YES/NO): NO